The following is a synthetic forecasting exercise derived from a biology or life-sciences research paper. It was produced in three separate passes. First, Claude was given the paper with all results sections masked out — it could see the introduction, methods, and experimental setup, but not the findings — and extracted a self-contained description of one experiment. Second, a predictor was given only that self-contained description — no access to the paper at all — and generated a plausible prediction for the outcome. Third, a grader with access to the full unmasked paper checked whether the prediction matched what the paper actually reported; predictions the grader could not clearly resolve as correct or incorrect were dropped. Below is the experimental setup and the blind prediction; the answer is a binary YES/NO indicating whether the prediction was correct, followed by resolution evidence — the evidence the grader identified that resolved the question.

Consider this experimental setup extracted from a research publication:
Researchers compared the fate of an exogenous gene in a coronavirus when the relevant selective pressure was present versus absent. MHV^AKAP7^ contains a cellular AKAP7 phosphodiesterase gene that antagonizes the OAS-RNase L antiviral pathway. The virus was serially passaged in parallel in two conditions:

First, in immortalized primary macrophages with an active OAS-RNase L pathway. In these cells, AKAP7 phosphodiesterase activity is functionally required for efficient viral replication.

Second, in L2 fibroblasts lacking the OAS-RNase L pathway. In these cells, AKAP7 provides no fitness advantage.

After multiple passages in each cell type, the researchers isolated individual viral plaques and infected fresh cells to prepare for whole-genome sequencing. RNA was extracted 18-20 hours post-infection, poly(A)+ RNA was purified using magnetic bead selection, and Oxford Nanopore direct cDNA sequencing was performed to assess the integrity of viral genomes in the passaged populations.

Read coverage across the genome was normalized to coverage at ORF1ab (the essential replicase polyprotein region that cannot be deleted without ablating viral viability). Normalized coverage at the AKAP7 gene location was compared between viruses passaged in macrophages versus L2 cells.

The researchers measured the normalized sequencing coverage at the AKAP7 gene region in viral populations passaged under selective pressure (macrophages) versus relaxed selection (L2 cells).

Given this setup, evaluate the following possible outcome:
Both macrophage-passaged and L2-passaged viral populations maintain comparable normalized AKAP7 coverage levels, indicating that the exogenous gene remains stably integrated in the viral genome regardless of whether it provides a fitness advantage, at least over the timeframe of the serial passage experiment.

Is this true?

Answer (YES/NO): NO